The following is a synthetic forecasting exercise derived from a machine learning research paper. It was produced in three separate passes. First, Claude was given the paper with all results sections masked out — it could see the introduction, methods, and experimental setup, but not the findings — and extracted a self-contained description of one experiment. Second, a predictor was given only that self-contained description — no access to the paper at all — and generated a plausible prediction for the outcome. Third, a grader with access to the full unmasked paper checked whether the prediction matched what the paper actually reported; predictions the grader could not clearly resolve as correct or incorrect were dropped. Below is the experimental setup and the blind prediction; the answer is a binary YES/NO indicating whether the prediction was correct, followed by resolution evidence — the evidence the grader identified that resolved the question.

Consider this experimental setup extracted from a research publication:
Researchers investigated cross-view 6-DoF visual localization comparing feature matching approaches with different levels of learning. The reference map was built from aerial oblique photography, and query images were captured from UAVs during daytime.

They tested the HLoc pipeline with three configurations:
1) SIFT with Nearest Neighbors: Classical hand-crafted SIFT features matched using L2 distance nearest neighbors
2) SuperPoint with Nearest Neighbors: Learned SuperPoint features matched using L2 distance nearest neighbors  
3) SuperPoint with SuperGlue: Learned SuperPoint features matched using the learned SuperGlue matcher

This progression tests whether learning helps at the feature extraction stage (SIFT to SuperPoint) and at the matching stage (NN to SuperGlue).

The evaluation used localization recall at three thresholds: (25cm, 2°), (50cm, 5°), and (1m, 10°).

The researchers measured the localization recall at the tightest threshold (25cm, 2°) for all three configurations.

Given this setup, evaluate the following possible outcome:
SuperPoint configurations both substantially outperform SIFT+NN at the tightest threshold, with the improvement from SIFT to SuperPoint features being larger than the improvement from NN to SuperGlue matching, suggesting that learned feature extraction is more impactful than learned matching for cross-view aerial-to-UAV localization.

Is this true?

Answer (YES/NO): NO